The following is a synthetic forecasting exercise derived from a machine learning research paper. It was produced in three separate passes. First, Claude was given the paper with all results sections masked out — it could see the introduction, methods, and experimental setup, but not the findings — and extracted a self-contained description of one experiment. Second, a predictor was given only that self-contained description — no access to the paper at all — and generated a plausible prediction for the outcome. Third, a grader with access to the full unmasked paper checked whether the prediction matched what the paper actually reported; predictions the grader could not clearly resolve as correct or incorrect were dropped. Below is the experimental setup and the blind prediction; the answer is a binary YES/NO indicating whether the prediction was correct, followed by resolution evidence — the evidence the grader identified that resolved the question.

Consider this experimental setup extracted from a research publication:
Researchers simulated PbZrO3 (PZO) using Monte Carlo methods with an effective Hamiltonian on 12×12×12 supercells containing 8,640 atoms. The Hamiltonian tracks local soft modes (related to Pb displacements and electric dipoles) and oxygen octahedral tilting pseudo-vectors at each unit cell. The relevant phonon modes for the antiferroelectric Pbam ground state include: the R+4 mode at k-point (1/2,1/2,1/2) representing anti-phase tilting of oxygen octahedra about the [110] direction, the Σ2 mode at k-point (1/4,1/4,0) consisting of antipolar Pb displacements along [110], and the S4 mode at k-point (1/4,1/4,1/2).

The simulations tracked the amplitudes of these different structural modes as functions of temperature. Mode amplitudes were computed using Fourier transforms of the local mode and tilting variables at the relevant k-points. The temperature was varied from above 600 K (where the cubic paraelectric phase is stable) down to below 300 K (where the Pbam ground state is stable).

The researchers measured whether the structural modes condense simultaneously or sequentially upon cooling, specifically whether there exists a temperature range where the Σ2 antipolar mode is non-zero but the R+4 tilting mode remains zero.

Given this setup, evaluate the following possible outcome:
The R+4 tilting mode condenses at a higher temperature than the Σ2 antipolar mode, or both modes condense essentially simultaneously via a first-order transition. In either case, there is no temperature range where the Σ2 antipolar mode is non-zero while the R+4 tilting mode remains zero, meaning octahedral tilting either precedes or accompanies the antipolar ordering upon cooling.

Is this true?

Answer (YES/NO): NO